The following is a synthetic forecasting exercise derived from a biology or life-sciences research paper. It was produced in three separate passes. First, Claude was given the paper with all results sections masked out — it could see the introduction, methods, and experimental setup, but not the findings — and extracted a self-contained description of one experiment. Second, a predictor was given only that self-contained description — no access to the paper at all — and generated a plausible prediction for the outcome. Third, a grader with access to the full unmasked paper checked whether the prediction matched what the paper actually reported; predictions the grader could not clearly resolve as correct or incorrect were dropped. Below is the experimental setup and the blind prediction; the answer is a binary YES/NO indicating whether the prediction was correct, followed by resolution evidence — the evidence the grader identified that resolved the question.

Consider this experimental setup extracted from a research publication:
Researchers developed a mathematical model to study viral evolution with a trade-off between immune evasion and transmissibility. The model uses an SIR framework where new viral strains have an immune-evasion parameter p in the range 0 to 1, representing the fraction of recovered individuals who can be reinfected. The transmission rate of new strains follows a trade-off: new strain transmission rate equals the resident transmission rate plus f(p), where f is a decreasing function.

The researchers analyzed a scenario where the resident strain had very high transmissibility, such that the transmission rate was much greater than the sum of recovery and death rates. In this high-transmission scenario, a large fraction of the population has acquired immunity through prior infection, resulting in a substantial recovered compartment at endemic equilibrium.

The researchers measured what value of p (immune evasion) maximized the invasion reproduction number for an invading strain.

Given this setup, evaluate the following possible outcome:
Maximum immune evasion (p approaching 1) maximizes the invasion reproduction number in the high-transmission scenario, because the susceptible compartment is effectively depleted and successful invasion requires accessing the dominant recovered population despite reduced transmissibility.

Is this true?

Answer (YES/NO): YES